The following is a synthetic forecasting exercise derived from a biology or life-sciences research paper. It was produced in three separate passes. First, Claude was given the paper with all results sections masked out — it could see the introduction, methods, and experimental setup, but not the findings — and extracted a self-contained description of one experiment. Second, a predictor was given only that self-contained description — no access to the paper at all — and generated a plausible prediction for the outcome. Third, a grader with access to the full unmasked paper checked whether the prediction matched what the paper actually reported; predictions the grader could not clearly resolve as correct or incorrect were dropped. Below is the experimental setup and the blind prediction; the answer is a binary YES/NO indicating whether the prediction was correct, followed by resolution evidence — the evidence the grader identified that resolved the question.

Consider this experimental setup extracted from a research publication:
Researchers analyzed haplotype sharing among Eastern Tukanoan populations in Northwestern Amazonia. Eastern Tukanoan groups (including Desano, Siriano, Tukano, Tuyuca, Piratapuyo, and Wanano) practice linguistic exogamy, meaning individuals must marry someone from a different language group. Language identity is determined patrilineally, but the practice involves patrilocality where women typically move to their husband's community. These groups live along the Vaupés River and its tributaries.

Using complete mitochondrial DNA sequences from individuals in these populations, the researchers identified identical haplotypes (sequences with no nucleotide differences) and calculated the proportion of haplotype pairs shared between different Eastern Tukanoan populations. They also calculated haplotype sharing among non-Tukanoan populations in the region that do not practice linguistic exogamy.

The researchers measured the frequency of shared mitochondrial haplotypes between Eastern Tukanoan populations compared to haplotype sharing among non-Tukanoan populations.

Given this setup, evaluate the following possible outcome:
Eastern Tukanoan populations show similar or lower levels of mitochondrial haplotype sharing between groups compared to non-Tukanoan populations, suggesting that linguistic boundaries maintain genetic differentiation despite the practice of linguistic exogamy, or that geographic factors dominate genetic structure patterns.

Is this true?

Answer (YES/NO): NO